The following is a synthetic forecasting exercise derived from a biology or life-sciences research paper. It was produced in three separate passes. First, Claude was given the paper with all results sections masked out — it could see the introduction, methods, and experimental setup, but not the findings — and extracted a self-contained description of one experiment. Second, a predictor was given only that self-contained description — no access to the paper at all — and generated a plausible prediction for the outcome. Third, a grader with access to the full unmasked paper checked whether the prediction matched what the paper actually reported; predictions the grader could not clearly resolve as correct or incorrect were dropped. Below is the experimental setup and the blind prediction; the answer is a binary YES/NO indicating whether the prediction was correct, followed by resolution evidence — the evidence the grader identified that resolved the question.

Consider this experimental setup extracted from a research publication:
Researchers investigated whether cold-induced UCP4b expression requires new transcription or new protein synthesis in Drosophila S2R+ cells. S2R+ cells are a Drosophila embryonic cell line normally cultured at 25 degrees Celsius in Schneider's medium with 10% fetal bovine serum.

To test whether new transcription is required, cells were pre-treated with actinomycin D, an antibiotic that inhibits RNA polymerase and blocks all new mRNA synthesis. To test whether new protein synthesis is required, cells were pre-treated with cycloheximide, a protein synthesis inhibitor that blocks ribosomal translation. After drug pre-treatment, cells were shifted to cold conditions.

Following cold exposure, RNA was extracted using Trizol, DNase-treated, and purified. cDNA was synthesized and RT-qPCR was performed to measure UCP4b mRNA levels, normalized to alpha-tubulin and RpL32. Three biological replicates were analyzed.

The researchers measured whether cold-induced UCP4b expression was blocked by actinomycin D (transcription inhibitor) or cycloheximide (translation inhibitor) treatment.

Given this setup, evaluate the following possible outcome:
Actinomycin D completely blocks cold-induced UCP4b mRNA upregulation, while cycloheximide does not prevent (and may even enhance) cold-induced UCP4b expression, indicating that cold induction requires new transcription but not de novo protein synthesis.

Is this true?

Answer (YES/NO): YES